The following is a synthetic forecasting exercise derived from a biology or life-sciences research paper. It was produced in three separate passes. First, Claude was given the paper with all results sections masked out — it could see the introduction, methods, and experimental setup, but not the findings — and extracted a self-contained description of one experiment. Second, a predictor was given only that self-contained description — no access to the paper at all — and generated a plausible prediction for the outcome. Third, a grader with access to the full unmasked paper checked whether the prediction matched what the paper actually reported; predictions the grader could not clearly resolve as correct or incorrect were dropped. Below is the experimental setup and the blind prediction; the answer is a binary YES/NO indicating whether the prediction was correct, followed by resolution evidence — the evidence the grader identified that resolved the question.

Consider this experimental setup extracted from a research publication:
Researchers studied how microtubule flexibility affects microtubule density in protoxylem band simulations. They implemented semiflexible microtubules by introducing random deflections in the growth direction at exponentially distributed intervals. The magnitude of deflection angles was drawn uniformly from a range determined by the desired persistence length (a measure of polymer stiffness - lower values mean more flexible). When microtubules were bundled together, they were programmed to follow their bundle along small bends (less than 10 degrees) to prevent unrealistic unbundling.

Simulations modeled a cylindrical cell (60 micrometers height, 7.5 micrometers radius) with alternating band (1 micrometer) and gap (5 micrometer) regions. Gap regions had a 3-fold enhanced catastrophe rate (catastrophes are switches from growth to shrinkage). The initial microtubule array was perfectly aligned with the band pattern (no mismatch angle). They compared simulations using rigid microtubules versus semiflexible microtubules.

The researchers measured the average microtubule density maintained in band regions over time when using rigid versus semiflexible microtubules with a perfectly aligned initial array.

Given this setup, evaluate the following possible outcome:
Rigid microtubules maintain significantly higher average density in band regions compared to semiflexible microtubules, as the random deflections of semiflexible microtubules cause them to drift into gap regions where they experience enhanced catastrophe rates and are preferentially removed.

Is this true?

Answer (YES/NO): YES